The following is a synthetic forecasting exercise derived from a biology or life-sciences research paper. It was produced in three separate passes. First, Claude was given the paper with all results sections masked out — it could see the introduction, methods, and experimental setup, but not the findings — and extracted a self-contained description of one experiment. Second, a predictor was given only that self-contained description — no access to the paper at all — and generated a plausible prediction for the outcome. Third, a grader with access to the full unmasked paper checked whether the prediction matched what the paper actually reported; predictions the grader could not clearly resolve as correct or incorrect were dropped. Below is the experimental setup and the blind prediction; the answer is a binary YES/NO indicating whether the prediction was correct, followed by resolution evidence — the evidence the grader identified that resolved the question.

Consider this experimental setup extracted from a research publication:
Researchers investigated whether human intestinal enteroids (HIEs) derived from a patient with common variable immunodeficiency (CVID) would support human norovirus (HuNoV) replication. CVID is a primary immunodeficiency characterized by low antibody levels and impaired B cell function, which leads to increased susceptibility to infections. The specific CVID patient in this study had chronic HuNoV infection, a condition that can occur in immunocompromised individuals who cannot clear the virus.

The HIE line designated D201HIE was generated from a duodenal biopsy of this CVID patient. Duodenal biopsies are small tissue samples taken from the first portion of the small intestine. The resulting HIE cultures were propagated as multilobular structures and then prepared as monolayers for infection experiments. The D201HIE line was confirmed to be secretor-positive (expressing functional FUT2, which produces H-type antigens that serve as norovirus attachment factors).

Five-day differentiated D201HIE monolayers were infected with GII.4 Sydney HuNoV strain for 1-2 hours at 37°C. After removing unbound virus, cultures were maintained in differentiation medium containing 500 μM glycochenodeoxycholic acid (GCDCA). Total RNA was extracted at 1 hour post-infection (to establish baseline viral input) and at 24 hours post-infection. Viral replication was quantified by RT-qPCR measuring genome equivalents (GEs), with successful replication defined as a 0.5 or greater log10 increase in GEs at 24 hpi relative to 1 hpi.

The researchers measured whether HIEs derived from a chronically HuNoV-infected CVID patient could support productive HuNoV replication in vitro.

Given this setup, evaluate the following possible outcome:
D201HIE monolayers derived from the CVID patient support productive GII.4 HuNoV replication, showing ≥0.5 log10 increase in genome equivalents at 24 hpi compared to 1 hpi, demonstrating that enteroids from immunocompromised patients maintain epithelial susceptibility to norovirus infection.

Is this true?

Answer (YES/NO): YES